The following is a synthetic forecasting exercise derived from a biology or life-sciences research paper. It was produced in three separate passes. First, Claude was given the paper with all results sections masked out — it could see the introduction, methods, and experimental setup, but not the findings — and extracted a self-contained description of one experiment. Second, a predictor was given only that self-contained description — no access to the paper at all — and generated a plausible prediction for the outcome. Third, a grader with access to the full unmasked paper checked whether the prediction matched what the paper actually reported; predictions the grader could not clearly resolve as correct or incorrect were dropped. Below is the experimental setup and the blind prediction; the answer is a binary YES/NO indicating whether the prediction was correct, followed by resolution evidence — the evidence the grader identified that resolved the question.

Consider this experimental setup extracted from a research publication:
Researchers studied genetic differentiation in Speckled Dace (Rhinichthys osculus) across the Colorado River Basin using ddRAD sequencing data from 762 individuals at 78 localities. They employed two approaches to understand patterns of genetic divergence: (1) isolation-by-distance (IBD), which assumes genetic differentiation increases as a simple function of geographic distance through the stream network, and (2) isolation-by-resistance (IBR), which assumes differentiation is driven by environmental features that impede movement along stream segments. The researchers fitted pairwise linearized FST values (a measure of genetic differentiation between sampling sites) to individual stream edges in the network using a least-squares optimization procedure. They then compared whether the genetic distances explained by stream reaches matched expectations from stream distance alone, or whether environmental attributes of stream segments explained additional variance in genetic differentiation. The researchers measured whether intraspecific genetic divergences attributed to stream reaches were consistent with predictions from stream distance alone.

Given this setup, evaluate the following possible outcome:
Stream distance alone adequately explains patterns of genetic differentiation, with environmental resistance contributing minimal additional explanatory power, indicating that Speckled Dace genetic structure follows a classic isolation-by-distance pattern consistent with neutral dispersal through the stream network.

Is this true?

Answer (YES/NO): NO